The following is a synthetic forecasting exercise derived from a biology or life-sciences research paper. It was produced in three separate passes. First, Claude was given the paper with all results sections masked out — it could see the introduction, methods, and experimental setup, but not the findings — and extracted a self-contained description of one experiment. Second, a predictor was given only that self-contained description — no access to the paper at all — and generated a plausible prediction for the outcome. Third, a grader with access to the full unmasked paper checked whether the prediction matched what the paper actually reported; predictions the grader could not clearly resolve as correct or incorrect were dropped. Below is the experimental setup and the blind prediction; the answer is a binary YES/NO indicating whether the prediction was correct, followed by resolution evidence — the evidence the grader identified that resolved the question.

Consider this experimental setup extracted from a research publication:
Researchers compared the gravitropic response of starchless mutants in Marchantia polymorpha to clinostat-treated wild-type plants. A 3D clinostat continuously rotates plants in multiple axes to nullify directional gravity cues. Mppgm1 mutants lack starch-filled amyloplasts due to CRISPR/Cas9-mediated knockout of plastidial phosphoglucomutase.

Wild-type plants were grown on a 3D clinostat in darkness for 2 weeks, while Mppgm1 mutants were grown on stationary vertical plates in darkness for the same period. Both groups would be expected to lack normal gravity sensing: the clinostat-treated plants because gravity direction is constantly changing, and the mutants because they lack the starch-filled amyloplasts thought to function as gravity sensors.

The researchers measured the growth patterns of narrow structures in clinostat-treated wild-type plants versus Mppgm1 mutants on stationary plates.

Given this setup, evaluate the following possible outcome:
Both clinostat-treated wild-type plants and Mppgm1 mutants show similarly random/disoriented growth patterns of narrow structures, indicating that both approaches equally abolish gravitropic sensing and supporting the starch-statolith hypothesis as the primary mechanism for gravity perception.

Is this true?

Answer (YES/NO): NO